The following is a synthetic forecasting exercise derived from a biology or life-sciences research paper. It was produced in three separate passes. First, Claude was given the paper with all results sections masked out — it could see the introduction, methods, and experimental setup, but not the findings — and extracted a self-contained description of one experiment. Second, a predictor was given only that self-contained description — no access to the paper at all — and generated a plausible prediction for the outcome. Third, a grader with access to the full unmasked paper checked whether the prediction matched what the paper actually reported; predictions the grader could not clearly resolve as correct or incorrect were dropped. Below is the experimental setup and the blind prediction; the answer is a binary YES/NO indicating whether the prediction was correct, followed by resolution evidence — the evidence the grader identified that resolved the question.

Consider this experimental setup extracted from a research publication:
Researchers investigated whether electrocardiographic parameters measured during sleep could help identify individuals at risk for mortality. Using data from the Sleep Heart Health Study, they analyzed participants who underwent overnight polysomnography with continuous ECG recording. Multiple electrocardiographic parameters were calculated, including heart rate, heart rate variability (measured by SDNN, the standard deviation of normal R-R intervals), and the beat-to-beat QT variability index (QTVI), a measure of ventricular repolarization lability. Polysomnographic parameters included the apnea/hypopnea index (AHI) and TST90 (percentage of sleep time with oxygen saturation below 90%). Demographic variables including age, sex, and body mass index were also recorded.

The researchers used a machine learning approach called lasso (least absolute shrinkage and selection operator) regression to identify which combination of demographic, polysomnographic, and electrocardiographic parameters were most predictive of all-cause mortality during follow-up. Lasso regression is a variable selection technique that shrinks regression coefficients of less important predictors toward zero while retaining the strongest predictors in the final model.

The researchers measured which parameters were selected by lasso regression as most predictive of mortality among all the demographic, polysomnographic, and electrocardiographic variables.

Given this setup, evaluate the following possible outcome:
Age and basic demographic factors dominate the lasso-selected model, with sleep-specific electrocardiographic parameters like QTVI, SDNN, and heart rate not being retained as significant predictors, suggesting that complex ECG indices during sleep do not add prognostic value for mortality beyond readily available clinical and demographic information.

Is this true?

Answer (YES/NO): NO